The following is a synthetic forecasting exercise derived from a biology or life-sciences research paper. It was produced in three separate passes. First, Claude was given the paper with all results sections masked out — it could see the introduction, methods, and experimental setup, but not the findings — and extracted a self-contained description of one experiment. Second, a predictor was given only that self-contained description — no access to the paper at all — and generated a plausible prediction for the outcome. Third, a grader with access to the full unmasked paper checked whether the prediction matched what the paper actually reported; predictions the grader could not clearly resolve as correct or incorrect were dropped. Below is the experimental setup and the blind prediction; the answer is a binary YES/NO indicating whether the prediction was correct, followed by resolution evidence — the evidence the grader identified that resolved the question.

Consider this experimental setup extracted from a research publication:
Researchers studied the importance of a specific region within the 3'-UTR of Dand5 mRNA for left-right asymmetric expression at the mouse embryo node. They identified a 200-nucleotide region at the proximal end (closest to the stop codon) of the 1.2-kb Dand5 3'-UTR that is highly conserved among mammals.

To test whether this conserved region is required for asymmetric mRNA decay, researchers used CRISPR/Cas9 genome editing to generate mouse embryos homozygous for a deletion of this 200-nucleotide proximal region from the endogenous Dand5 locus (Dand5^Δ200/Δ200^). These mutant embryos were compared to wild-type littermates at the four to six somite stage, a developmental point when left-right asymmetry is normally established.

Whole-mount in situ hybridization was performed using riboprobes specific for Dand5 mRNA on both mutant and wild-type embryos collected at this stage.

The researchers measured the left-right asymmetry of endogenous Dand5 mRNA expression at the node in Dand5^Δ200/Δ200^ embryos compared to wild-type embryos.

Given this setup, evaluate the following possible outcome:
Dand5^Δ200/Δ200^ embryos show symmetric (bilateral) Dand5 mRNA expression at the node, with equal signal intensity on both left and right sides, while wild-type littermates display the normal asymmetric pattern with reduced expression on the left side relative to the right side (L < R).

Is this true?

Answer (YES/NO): YES